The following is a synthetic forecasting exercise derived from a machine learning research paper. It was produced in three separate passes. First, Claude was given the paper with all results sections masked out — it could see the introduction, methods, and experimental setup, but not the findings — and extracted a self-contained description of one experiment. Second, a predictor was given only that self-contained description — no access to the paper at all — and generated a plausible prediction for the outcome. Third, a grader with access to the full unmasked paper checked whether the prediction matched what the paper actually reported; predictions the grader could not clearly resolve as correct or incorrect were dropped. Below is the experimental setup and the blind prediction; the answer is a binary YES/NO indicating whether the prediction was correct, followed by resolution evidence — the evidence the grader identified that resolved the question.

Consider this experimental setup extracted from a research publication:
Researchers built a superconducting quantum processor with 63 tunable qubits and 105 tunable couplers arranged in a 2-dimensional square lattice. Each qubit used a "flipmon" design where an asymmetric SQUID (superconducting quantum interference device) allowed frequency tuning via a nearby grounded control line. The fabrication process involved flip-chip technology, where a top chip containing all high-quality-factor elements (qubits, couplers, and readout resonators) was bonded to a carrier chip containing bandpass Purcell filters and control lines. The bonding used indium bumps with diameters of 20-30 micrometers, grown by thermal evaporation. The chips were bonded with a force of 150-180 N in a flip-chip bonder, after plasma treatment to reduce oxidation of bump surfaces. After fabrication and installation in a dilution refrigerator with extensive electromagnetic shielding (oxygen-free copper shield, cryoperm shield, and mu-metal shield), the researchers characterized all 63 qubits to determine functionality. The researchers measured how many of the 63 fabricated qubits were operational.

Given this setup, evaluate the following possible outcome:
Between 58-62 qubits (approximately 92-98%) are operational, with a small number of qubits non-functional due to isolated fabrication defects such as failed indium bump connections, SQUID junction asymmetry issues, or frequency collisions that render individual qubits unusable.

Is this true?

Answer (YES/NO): YES